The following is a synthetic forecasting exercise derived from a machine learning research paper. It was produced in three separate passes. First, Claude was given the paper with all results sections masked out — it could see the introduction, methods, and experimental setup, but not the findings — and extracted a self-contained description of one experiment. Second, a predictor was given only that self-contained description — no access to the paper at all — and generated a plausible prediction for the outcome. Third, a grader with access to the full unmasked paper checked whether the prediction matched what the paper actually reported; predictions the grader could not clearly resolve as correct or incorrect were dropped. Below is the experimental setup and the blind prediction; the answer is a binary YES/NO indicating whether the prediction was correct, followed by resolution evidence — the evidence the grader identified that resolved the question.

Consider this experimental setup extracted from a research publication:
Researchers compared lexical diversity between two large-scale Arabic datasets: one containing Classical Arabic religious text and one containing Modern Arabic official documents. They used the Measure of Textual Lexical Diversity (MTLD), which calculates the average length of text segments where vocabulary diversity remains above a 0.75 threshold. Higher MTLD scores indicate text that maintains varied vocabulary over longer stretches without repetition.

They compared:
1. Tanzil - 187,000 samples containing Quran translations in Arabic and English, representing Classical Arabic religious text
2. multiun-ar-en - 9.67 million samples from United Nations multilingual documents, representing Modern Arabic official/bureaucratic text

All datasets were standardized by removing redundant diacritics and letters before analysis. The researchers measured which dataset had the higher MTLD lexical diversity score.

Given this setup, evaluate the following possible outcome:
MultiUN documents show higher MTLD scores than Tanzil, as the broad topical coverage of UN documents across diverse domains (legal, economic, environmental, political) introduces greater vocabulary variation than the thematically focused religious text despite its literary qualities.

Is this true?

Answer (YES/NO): NO